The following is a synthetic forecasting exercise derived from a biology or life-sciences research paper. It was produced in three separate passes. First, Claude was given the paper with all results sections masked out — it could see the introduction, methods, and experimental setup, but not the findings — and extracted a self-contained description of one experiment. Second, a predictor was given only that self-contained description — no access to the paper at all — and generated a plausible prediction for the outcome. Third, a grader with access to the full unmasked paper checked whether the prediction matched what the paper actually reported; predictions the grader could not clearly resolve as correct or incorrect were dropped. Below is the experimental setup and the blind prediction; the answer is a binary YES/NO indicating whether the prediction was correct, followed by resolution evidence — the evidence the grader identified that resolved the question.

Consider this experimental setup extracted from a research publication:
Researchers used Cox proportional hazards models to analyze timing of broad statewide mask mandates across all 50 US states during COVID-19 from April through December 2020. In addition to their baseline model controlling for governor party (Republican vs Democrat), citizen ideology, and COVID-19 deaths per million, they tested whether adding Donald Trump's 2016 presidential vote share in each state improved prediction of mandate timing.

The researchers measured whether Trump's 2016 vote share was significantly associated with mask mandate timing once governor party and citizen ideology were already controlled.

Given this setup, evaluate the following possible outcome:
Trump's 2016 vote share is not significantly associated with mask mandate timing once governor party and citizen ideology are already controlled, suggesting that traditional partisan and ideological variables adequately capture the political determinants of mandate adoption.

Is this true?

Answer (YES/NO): YES